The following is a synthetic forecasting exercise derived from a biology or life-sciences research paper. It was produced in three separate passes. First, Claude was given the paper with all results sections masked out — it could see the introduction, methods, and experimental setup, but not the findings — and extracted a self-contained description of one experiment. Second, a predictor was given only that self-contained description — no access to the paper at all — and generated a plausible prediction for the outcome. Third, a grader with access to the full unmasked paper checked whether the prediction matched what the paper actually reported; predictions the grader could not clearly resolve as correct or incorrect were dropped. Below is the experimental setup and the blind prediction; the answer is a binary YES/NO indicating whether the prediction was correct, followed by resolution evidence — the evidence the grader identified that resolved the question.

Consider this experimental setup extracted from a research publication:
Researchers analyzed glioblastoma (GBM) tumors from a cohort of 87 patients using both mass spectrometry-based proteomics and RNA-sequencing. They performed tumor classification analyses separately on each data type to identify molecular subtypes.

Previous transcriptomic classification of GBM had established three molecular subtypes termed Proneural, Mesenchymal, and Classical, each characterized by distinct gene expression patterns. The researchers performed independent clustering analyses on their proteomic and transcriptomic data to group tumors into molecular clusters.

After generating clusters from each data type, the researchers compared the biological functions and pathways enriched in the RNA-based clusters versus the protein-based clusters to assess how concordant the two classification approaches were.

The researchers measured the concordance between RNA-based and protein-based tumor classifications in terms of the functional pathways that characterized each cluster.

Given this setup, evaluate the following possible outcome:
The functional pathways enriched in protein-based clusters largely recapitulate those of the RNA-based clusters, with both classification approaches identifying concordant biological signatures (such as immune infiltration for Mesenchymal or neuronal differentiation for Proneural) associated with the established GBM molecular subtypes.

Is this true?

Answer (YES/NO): NO